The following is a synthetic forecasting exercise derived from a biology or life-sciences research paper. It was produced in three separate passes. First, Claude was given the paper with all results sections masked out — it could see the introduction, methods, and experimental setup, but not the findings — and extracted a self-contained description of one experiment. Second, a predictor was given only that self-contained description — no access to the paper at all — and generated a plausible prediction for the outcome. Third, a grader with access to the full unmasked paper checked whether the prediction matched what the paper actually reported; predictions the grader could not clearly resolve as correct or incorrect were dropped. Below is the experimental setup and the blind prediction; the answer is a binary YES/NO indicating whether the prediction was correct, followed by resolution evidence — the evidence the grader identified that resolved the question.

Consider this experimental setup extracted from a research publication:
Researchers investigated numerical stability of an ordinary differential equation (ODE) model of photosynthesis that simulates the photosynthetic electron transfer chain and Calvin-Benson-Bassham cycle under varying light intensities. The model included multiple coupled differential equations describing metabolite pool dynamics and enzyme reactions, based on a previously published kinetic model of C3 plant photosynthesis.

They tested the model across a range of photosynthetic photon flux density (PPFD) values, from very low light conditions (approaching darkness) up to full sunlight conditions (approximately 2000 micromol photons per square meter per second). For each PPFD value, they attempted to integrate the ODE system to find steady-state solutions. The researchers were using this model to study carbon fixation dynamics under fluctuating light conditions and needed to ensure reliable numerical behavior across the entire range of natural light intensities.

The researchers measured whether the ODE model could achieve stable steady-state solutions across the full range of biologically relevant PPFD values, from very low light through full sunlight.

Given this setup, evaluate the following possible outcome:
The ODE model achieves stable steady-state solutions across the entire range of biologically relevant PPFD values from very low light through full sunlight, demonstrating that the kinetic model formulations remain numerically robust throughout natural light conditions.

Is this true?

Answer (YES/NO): NO